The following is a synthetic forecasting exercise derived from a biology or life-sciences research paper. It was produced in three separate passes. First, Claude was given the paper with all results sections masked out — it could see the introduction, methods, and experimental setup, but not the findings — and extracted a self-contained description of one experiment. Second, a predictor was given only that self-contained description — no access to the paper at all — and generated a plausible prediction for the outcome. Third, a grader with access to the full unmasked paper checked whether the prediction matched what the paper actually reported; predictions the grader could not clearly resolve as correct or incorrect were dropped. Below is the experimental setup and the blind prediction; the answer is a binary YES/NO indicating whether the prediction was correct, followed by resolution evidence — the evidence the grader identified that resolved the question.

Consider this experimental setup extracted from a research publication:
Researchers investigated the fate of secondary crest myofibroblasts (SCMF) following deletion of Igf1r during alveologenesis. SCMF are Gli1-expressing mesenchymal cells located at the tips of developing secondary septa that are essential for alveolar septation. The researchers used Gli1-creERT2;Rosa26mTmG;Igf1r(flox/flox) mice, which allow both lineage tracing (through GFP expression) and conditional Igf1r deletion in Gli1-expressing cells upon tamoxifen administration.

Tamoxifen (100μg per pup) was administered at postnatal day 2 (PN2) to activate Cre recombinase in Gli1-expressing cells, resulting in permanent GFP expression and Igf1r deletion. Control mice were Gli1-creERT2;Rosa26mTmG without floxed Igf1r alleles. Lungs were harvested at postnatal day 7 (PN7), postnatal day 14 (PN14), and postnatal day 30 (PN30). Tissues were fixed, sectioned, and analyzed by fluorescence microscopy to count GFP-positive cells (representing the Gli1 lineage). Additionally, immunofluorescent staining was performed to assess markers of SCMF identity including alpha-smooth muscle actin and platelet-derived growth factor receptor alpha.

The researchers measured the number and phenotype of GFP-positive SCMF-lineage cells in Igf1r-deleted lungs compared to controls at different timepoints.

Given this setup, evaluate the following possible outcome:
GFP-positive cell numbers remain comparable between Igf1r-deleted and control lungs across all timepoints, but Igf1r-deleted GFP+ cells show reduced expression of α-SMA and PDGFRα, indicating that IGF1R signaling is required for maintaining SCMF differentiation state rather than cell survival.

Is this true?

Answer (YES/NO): NO